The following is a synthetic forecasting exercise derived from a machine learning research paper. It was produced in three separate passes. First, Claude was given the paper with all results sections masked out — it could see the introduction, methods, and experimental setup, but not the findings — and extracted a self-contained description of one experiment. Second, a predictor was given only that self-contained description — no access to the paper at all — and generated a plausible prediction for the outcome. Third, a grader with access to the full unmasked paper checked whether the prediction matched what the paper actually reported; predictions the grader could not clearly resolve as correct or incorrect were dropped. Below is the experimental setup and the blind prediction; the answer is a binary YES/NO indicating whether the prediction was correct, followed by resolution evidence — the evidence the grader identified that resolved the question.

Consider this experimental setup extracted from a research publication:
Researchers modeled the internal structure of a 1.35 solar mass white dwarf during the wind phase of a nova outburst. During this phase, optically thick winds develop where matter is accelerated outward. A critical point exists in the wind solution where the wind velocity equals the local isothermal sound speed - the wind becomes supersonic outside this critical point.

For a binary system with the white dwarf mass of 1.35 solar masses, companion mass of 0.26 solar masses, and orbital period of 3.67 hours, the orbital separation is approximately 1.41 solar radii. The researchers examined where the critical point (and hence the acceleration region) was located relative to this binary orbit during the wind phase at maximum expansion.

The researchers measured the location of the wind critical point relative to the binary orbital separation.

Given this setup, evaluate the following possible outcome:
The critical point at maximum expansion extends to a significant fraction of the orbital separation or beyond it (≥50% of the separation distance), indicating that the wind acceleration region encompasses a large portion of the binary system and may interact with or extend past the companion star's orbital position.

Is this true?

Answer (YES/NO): NO